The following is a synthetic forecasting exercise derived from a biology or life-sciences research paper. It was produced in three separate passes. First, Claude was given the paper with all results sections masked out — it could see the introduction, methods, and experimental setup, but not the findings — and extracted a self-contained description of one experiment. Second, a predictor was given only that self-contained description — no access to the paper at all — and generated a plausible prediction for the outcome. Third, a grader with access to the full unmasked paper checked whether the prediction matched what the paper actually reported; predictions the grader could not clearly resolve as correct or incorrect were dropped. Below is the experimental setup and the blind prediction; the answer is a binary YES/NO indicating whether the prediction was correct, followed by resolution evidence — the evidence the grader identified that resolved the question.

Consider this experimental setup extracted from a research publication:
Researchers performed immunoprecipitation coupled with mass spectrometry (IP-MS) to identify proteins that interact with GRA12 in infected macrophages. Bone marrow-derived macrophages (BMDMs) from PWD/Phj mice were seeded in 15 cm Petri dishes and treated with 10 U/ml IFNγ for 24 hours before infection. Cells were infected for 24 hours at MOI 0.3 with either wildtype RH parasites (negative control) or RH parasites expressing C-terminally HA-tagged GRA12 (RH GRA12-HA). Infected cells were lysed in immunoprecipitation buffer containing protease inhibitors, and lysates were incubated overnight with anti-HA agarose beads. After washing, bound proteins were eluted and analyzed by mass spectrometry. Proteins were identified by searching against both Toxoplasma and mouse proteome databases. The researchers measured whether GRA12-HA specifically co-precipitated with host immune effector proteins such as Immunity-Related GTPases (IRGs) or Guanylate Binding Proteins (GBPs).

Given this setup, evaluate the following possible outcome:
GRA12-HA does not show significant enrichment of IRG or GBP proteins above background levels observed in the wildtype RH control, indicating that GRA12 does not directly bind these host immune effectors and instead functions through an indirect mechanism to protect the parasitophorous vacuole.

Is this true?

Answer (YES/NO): YES